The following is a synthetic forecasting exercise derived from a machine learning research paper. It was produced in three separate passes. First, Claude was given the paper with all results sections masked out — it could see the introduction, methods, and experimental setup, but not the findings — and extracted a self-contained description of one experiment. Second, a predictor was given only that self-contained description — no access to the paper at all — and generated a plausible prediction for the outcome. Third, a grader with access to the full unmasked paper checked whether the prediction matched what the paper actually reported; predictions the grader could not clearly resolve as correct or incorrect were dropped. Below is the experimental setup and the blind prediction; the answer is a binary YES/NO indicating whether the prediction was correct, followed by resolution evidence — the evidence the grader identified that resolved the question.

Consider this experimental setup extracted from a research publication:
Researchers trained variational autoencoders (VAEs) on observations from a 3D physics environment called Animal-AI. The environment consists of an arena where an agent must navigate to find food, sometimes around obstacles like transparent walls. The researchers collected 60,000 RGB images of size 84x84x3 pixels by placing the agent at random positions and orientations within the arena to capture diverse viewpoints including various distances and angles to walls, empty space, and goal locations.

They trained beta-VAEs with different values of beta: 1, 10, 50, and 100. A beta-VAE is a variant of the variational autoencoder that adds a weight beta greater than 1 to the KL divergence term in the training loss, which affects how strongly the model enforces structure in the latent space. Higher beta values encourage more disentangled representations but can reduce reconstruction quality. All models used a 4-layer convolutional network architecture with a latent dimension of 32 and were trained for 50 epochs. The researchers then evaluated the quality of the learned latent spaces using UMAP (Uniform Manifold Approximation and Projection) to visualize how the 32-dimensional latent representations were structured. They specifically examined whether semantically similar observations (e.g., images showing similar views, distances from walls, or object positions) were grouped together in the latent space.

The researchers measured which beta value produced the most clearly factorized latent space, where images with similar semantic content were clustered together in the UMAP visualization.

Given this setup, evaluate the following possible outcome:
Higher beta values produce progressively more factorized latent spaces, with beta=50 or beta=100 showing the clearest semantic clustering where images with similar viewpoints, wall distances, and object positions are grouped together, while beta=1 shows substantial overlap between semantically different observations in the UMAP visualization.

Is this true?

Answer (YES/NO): NO